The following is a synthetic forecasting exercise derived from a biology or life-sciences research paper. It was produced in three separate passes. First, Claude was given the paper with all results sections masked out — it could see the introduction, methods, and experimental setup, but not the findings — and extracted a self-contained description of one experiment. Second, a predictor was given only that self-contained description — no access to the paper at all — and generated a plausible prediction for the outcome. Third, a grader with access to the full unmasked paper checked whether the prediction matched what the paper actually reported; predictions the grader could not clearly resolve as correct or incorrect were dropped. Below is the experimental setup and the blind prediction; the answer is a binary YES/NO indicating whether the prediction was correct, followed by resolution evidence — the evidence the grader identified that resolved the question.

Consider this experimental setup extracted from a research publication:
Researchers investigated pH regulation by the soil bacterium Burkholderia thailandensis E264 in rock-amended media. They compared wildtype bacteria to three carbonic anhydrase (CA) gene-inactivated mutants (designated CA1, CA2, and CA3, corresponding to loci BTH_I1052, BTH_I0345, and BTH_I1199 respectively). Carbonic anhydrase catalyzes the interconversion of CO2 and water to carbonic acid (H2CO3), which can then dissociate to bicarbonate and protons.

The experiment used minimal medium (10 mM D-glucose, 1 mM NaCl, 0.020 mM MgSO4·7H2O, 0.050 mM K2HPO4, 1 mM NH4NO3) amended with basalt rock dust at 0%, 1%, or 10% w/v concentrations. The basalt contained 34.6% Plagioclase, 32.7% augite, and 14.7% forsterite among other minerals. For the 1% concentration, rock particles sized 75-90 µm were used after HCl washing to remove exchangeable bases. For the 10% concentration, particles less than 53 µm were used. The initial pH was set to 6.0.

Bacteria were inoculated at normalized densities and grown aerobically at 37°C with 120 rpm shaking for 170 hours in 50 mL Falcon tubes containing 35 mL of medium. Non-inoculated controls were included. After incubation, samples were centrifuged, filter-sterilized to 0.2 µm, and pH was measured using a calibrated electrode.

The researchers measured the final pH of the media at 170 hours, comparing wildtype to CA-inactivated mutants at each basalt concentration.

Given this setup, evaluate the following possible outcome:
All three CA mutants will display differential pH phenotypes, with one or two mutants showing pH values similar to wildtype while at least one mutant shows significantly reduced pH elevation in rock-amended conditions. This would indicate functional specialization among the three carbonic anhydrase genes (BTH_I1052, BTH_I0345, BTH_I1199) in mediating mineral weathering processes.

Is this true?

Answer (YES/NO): NO